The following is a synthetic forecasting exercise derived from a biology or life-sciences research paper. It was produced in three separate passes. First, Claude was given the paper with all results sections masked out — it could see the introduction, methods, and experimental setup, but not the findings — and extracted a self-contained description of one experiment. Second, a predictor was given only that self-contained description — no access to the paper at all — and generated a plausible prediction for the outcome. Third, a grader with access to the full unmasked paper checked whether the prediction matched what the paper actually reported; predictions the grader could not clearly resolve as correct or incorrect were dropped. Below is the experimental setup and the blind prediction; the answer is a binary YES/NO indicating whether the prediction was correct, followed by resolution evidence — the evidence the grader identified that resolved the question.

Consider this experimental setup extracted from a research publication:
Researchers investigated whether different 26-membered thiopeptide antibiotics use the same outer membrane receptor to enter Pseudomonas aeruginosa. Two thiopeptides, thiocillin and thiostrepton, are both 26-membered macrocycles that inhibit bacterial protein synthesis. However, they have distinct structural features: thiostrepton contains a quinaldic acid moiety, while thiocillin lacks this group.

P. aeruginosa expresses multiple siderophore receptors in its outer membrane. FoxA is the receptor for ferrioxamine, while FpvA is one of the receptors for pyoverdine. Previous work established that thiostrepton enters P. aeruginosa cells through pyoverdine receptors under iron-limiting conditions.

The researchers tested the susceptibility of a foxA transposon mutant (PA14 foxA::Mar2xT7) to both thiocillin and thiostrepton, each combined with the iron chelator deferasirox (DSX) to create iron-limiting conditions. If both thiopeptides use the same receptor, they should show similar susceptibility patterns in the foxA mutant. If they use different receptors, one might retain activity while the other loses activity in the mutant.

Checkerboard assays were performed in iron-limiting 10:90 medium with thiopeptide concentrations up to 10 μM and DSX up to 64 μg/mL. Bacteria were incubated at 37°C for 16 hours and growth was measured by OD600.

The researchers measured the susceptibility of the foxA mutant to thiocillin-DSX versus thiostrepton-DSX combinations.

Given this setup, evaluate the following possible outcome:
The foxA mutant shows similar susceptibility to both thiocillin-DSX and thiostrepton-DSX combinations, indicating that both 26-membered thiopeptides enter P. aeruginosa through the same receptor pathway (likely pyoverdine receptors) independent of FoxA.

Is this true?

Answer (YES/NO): NO